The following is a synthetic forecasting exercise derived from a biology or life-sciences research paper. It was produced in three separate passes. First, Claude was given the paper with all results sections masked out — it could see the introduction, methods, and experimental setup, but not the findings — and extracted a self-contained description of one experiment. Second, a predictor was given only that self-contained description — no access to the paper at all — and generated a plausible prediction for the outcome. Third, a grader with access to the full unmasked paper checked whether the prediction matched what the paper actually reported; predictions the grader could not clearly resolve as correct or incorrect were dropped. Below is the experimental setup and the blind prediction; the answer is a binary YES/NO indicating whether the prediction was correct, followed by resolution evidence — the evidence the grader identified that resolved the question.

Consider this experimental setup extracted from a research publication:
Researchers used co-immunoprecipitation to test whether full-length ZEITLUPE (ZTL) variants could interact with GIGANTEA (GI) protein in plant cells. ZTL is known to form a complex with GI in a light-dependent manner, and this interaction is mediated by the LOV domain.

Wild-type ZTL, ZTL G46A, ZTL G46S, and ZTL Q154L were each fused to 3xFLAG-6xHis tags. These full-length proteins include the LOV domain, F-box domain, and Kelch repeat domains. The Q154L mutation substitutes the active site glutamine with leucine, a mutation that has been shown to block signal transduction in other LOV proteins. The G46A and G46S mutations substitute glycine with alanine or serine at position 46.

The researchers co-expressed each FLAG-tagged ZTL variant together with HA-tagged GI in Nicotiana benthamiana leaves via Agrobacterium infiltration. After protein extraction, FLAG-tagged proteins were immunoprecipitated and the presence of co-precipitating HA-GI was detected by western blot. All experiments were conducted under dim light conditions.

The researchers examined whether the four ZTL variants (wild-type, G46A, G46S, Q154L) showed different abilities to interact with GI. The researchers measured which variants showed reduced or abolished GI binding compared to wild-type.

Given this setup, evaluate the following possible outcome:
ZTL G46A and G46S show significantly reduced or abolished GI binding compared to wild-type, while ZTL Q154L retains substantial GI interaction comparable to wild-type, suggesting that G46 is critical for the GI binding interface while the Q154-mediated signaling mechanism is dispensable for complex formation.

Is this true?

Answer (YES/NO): NO